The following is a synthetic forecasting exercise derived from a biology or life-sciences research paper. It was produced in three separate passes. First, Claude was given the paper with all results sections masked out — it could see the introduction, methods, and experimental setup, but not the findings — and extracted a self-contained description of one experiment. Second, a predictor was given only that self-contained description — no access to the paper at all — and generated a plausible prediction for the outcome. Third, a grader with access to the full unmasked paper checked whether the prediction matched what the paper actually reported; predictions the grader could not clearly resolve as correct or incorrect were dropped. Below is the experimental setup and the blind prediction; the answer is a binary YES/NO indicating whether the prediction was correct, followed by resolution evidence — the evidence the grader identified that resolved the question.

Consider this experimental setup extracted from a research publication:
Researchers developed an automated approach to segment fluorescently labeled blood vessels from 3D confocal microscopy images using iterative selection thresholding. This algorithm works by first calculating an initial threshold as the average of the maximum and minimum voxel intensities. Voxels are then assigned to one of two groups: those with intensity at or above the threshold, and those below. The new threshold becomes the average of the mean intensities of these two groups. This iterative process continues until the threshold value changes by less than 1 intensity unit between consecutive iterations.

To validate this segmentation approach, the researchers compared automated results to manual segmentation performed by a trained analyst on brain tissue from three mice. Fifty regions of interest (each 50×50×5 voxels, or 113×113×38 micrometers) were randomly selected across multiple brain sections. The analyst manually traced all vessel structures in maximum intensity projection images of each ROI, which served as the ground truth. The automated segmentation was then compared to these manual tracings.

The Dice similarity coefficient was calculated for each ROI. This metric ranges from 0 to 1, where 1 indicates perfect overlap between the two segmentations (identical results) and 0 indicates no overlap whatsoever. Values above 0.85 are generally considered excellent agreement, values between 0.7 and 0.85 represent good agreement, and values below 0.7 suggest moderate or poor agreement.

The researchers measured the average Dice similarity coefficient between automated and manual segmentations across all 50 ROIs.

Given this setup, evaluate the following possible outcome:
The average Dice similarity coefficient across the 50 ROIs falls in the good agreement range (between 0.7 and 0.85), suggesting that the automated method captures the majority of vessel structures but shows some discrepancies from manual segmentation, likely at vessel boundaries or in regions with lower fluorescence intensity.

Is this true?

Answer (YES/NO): YES